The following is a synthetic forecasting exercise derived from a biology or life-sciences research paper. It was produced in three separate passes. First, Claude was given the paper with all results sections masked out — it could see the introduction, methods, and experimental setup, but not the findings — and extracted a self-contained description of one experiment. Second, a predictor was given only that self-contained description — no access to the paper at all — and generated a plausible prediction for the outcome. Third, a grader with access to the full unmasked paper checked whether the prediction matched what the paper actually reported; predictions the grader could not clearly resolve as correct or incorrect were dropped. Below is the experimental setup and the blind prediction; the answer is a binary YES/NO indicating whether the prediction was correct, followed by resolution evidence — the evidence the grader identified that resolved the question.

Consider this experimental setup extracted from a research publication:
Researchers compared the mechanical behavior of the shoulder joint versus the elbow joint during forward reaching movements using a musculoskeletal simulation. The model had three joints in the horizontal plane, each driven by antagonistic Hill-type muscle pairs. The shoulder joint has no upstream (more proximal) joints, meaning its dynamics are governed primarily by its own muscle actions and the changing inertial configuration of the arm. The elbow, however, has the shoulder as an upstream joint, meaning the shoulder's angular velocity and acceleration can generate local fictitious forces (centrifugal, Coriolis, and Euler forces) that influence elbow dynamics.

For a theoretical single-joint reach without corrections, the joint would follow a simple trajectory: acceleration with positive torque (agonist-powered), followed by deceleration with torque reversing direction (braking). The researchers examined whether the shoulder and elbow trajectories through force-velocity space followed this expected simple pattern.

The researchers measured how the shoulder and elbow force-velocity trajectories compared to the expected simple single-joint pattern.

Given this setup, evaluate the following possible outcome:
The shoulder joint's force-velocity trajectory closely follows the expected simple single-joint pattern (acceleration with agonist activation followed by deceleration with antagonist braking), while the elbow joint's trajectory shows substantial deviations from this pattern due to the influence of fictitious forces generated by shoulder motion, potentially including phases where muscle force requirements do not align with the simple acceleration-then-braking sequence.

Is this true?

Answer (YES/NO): YES